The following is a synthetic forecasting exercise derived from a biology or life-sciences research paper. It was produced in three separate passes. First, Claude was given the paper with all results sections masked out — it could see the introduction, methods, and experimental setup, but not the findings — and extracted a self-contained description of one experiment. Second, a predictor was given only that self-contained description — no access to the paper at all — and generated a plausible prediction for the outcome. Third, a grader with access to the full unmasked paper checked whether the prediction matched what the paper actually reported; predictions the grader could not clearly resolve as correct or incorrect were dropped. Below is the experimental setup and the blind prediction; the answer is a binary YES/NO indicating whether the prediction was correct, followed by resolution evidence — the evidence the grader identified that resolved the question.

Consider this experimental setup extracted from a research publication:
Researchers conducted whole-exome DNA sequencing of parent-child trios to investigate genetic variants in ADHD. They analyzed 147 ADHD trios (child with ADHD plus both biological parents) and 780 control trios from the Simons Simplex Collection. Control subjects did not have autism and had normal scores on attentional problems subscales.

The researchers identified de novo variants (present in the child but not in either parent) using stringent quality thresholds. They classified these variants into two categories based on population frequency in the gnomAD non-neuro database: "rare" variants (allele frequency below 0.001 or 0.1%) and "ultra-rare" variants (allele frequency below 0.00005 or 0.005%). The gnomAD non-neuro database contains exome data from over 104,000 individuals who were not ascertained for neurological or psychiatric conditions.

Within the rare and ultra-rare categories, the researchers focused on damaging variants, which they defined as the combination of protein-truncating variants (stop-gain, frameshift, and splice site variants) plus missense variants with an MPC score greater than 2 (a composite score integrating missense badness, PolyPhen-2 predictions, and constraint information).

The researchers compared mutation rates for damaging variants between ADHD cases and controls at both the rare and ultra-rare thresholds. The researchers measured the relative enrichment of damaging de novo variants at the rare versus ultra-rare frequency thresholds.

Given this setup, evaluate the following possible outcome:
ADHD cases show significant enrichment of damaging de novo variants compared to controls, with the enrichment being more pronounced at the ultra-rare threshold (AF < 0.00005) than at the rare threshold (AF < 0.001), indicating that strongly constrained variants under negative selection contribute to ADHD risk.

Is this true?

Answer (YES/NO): YES